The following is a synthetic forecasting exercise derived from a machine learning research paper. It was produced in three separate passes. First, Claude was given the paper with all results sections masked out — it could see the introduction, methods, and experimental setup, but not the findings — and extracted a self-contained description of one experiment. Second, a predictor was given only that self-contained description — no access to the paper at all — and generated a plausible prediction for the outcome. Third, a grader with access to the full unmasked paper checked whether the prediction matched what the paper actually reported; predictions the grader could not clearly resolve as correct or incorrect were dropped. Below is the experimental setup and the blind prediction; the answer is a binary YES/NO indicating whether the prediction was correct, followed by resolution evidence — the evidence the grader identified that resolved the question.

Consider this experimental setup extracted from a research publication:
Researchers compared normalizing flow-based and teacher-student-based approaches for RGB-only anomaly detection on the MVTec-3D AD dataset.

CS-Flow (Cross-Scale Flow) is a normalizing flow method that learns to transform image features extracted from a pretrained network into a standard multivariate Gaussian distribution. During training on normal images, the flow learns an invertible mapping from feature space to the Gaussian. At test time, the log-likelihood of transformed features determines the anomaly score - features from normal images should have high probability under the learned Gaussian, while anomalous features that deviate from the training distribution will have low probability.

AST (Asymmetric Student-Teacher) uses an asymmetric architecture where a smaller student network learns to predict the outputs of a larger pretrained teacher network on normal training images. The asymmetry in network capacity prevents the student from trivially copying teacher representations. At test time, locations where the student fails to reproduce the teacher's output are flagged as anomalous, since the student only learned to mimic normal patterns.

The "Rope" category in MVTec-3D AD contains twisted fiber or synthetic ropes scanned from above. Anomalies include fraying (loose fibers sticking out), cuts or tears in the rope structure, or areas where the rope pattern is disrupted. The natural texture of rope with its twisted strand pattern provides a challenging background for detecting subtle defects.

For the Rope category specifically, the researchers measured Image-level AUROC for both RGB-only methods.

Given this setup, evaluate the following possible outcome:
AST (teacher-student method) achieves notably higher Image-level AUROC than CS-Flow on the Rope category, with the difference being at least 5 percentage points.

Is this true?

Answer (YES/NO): NO